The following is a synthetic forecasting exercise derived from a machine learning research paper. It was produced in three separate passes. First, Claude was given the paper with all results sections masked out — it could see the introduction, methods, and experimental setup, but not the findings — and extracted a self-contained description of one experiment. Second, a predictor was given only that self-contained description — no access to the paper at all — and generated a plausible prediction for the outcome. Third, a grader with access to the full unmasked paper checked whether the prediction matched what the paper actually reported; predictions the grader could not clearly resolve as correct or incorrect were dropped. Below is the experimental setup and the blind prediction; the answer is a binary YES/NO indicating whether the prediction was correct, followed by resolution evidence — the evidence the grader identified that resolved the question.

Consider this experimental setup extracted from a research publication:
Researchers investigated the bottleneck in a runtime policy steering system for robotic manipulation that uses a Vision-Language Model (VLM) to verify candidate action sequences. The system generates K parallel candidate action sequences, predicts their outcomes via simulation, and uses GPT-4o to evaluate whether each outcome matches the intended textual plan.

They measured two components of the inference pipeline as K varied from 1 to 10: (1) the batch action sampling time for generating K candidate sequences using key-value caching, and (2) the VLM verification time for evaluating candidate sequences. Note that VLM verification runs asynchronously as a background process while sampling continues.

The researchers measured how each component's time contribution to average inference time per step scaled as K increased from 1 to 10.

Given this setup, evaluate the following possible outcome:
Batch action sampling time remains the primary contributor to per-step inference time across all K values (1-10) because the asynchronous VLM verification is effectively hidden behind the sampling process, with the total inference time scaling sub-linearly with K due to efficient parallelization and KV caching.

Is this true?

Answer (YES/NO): NO